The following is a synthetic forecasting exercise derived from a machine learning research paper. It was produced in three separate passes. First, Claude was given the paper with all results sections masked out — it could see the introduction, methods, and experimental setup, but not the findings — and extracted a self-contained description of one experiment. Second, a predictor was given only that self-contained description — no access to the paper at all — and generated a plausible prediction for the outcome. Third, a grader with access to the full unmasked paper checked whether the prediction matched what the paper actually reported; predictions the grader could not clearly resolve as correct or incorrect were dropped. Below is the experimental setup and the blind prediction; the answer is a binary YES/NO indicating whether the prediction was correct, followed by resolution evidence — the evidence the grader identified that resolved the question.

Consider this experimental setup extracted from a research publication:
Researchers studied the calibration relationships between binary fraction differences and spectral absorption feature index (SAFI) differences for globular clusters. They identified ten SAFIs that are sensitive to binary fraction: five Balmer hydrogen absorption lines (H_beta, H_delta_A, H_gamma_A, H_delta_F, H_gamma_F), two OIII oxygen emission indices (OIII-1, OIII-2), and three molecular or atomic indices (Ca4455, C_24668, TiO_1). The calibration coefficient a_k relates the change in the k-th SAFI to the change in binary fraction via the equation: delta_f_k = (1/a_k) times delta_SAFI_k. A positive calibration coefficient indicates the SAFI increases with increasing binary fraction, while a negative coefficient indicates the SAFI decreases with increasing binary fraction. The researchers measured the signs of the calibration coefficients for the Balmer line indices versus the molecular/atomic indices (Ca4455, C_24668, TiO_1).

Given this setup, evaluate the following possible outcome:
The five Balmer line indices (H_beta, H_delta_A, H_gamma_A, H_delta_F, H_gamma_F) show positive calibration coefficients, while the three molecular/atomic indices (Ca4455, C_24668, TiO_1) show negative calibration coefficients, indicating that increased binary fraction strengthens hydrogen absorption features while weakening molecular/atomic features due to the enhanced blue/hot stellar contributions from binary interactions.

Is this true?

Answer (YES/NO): YES